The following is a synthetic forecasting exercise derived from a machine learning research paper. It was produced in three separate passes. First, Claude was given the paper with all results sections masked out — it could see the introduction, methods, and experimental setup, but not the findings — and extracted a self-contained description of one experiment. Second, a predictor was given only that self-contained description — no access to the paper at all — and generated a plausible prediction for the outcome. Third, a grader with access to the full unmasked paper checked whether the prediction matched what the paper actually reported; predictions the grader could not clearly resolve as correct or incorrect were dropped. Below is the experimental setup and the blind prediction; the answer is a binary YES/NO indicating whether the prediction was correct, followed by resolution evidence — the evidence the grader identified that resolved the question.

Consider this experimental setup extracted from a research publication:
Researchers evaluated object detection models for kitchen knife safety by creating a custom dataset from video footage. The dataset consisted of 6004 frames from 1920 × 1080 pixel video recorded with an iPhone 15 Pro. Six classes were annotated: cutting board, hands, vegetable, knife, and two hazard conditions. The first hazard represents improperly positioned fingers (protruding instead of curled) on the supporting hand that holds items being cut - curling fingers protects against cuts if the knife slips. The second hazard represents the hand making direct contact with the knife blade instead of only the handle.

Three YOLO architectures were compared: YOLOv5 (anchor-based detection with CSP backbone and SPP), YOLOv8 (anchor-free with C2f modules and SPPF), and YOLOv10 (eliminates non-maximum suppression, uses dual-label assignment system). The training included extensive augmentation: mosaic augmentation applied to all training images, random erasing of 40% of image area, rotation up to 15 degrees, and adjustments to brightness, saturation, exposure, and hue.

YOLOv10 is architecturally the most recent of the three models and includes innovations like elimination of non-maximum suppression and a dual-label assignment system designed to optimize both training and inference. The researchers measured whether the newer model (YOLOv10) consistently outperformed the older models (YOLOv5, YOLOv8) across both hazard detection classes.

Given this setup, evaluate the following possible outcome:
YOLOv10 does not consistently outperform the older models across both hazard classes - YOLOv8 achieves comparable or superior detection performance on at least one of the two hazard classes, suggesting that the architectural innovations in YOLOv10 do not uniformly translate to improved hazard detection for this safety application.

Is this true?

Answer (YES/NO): YES